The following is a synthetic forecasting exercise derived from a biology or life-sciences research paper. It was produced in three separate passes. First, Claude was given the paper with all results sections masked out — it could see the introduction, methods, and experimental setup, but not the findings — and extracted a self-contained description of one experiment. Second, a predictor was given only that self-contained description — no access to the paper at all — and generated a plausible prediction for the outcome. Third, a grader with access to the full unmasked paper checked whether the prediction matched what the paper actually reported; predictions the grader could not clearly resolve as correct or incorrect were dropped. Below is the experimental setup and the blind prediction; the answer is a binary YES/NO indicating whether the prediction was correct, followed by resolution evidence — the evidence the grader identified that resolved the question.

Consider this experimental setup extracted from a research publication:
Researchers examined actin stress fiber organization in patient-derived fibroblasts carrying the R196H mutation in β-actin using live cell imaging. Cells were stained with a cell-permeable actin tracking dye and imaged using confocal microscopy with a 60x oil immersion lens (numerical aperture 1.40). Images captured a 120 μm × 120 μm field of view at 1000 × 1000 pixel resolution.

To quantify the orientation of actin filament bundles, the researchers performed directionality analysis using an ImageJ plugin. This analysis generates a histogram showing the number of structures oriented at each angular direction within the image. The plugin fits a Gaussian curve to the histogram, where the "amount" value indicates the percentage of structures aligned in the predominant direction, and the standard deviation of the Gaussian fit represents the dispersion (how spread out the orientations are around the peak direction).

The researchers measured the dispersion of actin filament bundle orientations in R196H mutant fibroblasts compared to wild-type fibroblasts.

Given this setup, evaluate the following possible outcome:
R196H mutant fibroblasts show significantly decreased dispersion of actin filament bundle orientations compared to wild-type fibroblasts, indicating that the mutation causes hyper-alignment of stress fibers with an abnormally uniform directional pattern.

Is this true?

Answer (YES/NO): YES